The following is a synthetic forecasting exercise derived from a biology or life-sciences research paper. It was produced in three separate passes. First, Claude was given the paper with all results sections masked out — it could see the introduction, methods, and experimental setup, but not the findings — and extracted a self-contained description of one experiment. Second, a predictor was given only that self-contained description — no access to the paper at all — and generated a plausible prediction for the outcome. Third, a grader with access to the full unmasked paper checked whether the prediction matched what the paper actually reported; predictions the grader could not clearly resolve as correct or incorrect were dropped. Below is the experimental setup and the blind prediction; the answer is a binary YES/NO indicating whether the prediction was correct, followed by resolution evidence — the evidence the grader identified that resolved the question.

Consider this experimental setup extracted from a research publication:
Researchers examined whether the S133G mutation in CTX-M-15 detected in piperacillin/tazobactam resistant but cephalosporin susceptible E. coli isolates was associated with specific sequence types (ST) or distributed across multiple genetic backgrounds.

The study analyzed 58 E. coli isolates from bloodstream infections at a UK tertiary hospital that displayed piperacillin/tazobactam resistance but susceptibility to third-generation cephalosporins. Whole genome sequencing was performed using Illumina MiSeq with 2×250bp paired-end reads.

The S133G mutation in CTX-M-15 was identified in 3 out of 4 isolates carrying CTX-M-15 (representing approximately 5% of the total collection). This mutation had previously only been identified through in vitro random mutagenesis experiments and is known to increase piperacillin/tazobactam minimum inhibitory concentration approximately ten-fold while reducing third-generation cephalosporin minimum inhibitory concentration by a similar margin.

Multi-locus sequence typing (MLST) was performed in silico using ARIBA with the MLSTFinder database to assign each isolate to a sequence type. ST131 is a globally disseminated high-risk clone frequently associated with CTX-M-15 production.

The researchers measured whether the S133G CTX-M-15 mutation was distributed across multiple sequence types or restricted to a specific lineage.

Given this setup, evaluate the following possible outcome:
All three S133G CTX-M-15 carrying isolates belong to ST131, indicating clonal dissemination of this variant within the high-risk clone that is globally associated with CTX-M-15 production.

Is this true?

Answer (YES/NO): YES